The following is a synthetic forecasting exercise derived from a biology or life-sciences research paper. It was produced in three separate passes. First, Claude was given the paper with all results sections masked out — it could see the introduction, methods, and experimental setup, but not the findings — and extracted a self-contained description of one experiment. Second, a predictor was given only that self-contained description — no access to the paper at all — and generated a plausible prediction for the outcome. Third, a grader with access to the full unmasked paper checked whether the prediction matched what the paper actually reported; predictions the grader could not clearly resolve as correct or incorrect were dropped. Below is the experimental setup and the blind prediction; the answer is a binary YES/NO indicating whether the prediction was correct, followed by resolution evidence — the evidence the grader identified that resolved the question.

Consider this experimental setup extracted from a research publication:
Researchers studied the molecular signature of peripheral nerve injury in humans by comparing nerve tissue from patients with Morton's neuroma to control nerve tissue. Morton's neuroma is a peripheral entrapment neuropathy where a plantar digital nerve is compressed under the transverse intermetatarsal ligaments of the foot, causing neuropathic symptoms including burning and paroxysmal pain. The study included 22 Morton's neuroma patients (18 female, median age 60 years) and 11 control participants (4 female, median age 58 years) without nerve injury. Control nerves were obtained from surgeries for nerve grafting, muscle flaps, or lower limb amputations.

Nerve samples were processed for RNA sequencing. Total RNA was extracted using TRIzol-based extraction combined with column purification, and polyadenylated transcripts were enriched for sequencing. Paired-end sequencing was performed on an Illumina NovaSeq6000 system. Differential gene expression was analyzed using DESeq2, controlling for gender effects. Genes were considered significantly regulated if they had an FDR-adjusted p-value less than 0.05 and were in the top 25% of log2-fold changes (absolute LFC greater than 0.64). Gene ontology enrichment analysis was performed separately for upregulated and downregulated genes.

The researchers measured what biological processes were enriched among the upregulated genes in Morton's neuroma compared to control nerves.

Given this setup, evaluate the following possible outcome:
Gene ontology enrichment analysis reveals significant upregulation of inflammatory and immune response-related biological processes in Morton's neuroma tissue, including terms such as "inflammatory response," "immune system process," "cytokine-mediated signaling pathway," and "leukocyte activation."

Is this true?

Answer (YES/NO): YES